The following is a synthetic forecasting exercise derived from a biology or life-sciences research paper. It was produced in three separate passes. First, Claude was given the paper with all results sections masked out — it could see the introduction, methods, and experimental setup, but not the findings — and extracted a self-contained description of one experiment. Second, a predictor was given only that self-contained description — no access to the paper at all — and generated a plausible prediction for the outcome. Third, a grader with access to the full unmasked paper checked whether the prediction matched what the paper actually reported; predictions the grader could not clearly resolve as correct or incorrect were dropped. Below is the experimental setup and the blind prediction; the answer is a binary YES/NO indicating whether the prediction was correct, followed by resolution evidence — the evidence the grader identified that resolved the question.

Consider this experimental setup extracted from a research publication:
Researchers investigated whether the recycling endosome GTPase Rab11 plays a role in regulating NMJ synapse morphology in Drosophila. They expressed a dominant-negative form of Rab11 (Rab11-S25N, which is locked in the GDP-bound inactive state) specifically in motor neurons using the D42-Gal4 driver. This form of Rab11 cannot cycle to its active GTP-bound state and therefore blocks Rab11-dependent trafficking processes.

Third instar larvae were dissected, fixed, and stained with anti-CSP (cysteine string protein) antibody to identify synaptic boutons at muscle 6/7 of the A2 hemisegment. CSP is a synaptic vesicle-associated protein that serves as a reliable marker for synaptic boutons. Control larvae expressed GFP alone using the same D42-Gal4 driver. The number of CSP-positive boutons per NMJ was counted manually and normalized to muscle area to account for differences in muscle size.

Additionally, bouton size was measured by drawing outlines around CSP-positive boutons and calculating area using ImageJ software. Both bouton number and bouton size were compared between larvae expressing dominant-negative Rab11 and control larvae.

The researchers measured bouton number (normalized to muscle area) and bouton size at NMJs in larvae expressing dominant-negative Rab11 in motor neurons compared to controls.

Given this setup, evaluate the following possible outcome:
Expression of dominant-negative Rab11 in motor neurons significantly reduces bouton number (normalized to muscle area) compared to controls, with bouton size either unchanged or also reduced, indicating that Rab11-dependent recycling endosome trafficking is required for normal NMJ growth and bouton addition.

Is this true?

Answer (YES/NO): NO